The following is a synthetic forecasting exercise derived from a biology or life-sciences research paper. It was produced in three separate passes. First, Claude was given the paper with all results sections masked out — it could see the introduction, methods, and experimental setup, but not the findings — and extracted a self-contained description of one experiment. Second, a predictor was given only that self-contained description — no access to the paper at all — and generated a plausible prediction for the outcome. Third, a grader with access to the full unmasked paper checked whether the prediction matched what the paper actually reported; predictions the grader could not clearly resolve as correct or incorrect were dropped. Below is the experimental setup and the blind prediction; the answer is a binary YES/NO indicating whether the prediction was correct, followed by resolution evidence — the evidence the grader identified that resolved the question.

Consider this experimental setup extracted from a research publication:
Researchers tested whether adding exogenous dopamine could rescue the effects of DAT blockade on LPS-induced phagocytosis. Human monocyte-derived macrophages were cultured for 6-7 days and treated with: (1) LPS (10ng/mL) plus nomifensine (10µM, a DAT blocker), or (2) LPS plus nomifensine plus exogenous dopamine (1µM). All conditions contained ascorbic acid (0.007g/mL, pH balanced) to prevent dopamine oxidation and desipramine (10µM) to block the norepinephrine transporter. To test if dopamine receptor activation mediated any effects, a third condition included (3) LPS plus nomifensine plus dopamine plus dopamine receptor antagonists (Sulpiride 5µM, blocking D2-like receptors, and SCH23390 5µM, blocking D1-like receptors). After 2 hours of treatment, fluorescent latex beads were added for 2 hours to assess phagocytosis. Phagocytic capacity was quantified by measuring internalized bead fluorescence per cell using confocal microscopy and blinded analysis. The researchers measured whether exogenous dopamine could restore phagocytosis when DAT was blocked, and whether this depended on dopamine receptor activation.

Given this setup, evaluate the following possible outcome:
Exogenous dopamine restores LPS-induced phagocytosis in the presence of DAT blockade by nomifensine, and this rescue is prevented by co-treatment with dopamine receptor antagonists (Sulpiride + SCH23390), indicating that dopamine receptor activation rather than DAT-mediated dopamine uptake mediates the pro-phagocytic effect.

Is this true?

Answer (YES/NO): YES